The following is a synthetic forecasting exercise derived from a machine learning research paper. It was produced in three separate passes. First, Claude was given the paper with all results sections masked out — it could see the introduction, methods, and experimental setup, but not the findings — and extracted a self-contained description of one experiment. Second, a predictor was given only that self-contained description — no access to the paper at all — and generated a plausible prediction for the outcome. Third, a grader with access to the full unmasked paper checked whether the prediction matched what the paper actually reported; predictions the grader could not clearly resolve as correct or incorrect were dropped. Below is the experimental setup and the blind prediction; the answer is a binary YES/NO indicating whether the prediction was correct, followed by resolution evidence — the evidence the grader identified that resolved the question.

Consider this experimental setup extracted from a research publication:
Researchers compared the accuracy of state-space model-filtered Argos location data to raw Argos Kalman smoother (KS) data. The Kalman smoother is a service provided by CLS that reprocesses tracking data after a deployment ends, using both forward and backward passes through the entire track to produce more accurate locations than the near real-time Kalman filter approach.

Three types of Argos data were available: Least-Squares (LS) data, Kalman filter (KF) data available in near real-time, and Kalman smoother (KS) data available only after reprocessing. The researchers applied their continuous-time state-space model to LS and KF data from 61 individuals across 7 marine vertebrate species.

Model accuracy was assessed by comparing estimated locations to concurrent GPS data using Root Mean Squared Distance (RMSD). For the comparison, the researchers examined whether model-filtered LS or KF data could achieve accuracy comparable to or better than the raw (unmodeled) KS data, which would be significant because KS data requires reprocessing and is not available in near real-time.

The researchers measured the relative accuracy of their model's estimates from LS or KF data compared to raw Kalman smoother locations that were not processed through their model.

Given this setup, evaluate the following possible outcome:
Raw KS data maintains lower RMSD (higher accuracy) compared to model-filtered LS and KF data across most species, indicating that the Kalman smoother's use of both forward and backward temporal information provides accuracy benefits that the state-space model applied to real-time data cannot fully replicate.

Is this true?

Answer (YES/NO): NO